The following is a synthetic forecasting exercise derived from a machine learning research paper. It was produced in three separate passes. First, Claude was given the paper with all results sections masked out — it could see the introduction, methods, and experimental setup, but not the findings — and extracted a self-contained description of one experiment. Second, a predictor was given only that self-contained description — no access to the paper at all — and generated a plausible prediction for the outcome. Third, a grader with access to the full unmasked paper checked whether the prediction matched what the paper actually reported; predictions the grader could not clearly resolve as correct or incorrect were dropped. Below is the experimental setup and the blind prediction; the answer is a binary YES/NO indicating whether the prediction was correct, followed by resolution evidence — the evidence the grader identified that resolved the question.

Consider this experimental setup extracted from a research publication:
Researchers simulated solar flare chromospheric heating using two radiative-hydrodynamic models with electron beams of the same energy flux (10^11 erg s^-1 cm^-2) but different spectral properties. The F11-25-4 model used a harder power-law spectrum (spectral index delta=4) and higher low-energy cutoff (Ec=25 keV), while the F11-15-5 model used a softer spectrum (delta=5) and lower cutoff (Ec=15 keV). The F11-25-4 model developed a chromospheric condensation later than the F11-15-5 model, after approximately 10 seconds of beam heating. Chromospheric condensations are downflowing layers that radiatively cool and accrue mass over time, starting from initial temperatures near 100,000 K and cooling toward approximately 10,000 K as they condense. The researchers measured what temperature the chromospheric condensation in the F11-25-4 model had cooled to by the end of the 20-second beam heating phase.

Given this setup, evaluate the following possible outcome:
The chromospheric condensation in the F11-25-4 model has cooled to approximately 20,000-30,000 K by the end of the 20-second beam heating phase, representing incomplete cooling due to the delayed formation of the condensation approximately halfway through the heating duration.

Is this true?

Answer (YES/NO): NO